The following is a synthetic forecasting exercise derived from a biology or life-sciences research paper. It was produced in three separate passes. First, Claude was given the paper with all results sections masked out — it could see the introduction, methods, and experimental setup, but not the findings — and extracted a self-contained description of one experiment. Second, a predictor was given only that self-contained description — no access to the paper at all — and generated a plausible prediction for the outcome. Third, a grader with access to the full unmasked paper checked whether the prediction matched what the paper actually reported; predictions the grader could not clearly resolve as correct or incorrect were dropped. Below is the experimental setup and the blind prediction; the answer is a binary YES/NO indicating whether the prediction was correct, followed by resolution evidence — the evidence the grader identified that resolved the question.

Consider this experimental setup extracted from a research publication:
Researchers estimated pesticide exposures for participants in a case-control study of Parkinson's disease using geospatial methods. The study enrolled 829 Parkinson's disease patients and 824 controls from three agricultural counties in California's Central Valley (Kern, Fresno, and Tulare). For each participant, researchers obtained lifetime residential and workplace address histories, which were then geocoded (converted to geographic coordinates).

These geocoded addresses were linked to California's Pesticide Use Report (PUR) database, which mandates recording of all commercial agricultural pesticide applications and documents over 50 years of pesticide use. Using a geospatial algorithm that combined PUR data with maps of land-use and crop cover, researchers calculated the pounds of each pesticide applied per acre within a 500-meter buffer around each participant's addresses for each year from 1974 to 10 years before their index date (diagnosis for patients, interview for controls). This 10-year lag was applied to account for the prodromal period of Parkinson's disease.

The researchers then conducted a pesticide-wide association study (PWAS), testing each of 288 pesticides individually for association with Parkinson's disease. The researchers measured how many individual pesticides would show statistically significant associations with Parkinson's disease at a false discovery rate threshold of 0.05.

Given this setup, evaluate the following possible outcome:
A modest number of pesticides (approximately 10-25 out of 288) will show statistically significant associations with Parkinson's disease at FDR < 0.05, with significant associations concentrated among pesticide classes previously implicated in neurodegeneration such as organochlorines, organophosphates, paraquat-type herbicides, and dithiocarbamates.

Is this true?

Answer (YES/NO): NO